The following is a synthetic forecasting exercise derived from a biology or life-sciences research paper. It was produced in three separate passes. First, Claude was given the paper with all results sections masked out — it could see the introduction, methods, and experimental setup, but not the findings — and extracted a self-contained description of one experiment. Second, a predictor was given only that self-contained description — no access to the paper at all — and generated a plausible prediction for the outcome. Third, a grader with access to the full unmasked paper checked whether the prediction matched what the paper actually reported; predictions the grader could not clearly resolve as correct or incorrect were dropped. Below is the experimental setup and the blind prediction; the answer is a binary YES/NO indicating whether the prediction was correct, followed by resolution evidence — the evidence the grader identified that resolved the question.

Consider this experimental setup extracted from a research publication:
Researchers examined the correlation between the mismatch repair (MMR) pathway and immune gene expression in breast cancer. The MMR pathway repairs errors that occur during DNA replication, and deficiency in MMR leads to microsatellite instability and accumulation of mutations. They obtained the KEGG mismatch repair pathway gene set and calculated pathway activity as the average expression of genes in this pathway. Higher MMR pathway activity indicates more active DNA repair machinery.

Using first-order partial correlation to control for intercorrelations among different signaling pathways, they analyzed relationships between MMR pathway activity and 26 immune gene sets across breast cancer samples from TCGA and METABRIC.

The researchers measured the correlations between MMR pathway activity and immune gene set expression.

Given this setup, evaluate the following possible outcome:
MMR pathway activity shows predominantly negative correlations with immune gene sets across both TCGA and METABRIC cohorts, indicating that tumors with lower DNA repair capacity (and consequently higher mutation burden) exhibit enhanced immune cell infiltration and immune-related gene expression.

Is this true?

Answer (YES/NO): YES